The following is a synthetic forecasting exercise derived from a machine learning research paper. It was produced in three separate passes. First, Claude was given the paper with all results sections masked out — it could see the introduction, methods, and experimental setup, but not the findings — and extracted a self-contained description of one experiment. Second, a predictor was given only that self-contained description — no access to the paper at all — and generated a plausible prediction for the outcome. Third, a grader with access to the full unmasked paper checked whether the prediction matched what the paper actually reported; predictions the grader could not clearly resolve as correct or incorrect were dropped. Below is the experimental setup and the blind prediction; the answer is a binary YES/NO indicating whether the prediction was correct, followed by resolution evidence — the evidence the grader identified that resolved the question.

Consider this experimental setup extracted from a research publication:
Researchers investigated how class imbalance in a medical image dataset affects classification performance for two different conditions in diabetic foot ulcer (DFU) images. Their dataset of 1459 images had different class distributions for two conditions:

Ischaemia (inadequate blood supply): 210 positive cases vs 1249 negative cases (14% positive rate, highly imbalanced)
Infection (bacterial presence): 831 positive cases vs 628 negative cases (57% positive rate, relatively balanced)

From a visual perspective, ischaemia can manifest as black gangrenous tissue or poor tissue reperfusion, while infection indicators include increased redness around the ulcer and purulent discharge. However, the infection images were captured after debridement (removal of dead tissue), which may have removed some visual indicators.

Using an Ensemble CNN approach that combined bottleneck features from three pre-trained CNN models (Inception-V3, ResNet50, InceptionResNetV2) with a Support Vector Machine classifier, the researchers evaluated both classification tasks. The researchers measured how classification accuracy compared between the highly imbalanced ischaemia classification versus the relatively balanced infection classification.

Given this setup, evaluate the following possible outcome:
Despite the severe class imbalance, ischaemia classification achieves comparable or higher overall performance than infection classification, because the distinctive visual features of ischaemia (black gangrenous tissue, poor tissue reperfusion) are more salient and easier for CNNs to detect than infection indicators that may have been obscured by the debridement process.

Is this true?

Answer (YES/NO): YES